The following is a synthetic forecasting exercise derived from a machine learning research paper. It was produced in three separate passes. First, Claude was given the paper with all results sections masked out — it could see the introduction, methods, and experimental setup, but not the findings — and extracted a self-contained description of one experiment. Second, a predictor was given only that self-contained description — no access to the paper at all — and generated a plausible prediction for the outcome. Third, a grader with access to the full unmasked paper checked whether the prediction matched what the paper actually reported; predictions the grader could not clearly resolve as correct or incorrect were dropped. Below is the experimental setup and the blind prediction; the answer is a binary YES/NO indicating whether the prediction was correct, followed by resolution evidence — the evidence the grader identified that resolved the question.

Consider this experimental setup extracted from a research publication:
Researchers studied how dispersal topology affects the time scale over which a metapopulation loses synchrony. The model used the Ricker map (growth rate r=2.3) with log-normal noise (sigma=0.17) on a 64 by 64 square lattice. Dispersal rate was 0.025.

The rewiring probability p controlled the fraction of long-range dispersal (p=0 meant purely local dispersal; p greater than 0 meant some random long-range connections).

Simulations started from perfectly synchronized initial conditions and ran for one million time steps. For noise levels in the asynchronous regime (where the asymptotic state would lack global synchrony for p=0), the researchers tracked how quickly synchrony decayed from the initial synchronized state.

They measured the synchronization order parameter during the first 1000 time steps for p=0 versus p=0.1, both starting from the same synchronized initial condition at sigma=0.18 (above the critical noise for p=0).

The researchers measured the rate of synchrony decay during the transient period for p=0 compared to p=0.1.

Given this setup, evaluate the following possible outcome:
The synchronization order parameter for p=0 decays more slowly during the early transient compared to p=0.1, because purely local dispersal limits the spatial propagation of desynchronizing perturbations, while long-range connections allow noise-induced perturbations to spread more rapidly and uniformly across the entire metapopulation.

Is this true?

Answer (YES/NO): YES